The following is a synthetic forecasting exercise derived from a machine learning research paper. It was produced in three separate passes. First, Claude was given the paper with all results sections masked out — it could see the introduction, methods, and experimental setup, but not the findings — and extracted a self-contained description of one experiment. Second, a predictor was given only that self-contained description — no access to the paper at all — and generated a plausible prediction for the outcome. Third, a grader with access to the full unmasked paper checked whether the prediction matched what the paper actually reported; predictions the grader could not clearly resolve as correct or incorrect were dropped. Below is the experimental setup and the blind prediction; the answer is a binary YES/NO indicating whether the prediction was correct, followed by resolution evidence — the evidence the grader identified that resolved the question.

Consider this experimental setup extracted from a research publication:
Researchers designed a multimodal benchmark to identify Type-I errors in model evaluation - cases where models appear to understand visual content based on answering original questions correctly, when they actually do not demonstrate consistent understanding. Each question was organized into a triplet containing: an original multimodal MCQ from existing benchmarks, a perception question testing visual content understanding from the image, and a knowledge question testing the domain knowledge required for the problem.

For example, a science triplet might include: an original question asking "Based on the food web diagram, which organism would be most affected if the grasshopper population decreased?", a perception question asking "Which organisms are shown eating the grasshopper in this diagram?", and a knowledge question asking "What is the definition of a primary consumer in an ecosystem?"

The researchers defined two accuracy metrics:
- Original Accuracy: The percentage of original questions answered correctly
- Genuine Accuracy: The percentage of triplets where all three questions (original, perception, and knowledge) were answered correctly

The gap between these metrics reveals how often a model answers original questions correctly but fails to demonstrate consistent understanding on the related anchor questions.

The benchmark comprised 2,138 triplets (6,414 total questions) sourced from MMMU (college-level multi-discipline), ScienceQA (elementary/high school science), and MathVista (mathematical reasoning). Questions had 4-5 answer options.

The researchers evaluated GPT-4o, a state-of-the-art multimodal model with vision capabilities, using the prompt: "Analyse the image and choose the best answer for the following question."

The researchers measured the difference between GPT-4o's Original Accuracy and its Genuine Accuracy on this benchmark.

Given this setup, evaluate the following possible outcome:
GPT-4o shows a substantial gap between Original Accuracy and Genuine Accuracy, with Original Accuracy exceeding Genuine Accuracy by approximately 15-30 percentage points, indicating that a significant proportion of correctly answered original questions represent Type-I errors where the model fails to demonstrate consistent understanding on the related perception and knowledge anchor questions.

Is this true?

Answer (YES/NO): YES